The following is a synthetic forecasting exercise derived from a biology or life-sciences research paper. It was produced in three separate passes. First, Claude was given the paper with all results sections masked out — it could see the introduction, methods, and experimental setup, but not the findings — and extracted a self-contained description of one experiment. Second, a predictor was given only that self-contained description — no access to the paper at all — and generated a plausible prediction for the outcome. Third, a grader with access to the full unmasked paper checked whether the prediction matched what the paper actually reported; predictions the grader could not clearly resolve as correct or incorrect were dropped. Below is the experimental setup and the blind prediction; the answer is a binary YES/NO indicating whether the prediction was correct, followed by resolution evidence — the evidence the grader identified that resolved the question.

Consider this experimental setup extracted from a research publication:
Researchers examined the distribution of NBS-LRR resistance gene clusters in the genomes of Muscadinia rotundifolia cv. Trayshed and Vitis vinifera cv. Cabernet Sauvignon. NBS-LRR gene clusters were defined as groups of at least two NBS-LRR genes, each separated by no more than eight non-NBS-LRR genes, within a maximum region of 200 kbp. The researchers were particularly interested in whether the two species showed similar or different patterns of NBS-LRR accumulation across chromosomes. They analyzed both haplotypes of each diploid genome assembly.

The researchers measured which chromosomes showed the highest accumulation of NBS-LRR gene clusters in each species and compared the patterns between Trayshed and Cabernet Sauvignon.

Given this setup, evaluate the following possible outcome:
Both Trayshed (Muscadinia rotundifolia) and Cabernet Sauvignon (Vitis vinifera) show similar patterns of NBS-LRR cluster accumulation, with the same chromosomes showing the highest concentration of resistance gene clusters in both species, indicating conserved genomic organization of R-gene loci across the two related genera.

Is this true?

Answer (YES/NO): NO